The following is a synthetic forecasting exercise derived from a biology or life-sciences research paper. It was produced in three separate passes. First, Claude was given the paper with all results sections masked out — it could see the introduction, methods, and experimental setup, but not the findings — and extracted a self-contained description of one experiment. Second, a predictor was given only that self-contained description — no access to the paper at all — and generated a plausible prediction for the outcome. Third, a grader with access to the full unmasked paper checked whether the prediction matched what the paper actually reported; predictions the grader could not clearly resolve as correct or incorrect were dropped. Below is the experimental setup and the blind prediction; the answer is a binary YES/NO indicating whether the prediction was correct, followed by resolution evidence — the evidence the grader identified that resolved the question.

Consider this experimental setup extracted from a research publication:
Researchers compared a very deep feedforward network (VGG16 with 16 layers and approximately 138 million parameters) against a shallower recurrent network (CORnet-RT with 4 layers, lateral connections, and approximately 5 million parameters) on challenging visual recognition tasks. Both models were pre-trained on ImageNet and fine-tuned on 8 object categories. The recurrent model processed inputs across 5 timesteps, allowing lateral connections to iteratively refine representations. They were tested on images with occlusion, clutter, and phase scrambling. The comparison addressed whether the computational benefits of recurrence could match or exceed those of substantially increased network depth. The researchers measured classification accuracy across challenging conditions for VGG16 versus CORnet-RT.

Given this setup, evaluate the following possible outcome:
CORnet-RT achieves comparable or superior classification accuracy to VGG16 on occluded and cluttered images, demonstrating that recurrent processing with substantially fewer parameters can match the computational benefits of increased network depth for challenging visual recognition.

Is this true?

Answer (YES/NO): NO